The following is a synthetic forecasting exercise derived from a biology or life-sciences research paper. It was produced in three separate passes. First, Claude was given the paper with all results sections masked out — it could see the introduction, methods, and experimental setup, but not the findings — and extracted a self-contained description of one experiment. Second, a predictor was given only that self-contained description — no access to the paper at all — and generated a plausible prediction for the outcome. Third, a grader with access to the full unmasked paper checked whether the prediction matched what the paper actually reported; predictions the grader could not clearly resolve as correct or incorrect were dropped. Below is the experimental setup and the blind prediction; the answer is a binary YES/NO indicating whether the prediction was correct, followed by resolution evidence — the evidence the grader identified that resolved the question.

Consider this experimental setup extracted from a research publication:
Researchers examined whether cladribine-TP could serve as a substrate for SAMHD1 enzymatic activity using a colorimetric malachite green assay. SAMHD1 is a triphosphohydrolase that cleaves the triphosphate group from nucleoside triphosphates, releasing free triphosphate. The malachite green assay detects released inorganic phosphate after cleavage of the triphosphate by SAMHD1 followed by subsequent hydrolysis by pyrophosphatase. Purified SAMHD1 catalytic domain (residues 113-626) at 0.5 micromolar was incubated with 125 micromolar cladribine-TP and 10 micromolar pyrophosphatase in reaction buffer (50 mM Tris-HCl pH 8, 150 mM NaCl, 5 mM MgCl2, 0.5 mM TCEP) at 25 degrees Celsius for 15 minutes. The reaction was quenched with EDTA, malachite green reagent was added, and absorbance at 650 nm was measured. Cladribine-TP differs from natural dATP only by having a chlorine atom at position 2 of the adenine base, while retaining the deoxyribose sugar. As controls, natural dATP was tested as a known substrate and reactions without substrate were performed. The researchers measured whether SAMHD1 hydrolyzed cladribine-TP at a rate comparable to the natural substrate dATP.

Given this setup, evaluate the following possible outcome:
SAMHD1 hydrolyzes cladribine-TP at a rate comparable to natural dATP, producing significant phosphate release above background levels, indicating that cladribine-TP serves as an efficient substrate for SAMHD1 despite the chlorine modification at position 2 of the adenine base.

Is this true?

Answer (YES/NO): YES